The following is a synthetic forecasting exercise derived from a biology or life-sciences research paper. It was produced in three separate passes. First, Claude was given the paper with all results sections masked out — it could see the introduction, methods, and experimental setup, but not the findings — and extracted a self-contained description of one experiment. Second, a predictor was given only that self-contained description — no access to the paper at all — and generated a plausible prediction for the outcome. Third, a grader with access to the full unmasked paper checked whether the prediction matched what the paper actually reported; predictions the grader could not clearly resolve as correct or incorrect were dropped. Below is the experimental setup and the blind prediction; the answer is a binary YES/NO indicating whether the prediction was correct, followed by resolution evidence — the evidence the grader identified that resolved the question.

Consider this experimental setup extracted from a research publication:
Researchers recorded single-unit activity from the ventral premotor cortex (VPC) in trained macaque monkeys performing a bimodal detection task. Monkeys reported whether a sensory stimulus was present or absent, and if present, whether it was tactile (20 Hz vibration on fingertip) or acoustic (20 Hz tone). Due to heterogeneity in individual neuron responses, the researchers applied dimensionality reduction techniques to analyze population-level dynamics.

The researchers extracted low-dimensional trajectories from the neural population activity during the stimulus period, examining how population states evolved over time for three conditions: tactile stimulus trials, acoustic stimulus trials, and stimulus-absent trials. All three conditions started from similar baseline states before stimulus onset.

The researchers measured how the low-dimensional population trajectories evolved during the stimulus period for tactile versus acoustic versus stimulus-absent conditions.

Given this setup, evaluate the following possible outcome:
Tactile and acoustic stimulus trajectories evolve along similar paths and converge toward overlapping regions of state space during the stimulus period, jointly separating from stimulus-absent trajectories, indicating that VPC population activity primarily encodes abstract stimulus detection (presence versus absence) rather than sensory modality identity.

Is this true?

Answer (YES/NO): NO